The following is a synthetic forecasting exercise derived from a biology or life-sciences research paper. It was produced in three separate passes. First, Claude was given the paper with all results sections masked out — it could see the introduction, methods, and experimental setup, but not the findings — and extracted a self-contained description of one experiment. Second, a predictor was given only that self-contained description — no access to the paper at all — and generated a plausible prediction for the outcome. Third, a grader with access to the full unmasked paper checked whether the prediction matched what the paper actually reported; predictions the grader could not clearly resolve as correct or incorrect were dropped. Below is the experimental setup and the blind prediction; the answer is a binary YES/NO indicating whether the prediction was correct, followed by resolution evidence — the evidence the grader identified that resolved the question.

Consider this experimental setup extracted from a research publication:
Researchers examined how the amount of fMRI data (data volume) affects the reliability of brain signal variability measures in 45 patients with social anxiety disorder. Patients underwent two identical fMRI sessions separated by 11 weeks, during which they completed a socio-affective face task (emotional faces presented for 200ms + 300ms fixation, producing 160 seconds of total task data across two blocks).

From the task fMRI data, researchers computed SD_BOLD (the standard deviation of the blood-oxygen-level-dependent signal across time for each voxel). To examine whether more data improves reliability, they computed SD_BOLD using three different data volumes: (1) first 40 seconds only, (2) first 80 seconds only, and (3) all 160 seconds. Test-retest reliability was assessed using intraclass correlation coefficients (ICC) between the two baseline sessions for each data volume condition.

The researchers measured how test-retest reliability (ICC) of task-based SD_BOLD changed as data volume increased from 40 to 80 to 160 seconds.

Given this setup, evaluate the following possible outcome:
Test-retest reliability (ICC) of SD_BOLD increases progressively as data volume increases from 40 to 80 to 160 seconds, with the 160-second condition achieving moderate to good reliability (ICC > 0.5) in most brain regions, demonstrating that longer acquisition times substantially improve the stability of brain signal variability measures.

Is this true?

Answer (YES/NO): NO